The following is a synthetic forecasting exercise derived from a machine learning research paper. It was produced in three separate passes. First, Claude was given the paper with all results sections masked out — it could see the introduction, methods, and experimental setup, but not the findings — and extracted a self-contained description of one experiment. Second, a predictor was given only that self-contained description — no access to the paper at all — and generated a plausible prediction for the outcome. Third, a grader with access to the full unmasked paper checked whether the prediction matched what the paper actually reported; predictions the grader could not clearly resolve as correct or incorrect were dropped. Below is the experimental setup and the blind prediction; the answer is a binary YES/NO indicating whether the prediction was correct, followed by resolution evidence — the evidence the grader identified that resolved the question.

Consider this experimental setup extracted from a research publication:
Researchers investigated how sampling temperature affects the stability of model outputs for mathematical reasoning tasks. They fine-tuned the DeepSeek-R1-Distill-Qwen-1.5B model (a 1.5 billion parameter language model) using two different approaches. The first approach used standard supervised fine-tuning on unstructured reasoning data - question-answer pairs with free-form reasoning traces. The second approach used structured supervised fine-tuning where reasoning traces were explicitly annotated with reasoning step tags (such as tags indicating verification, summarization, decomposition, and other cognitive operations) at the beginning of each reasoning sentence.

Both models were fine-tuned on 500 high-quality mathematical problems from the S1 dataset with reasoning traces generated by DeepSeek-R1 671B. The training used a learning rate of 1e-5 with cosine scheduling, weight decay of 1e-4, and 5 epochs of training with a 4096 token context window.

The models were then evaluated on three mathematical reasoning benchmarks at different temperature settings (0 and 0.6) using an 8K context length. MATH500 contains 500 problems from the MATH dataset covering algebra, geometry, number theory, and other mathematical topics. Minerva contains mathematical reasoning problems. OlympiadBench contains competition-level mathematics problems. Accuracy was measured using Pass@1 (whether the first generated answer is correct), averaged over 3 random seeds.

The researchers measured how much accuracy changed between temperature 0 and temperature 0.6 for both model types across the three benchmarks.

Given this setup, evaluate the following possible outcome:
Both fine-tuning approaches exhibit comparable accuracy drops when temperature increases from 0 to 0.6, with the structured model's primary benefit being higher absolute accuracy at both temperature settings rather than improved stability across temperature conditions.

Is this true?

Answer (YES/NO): NO